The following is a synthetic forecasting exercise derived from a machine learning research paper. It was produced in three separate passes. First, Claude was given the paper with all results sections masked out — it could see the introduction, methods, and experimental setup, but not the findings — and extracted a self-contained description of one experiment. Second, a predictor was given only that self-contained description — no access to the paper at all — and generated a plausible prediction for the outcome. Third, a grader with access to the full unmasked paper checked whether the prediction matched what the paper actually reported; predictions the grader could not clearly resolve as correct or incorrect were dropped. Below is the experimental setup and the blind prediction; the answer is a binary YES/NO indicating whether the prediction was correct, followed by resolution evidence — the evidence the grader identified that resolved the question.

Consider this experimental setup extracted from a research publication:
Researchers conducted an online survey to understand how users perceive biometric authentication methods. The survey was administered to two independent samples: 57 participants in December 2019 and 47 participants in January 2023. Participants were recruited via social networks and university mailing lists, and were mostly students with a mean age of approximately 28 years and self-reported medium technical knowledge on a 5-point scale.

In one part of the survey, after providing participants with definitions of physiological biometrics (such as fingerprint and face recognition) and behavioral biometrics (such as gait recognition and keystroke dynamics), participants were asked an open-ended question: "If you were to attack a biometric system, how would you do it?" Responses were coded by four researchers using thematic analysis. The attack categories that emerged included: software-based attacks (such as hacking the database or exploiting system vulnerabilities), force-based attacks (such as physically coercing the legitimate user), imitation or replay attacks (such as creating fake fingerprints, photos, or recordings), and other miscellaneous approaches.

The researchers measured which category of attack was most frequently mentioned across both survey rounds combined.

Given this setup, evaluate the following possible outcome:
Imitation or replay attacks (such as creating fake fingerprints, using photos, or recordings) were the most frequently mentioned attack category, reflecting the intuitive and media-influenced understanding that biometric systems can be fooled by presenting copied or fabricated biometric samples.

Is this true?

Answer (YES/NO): YES